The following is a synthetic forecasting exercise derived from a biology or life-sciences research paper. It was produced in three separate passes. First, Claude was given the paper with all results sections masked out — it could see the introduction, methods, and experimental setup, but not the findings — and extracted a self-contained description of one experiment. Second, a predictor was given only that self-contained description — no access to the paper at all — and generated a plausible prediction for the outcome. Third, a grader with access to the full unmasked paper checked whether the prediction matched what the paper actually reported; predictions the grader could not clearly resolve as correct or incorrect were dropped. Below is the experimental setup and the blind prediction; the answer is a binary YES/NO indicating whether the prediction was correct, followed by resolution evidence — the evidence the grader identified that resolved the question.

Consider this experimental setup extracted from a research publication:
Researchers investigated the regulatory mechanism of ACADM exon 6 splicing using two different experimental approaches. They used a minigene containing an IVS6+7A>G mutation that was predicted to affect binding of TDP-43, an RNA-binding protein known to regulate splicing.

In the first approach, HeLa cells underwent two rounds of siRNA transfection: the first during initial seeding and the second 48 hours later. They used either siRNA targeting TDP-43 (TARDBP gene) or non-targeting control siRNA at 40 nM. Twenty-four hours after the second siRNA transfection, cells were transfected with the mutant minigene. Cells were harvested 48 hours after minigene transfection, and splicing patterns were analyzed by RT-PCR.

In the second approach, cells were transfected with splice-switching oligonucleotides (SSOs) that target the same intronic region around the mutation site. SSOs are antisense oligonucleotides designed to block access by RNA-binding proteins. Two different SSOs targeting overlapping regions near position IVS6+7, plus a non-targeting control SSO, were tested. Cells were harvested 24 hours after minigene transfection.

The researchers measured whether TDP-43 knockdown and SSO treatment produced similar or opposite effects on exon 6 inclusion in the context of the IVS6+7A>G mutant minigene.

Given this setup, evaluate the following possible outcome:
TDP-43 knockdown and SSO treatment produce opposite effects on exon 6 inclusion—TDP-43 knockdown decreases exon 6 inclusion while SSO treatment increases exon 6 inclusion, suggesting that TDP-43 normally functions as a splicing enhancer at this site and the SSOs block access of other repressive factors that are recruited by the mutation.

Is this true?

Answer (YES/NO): NO